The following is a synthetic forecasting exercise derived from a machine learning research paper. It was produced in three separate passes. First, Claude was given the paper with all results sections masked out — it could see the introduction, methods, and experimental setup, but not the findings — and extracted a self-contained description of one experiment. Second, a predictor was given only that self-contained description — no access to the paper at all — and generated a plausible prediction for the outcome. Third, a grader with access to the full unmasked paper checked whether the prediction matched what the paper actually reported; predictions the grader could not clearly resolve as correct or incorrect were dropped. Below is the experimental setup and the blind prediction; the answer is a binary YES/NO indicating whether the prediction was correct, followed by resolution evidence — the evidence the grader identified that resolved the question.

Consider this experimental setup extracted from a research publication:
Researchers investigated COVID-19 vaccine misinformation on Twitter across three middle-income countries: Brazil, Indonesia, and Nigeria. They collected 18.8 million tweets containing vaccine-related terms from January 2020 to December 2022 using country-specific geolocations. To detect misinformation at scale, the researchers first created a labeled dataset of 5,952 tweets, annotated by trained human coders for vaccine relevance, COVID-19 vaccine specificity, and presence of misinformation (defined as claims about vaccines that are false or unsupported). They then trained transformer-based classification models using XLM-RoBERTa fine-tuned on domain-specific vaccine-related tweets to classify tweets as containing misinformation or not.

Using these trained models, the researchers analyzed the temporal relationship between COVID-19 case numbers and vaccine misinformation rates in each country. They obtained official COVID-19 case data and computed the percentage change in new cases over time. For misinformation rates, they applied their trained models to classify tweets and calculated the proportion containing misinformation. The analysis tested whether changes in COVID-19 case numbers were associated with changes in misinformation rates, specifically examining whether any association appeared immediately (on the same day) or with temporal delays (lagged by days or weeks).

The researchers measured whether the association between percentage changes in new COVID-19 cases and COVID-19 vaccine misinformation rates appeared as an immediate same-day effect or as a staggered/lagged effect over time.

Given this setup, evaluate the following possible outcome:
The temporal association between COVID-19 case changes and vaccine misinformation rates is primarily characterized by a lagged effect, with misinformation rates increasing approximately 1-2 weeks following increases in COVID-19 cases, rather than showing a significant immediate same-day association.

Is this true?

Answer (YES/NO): NO